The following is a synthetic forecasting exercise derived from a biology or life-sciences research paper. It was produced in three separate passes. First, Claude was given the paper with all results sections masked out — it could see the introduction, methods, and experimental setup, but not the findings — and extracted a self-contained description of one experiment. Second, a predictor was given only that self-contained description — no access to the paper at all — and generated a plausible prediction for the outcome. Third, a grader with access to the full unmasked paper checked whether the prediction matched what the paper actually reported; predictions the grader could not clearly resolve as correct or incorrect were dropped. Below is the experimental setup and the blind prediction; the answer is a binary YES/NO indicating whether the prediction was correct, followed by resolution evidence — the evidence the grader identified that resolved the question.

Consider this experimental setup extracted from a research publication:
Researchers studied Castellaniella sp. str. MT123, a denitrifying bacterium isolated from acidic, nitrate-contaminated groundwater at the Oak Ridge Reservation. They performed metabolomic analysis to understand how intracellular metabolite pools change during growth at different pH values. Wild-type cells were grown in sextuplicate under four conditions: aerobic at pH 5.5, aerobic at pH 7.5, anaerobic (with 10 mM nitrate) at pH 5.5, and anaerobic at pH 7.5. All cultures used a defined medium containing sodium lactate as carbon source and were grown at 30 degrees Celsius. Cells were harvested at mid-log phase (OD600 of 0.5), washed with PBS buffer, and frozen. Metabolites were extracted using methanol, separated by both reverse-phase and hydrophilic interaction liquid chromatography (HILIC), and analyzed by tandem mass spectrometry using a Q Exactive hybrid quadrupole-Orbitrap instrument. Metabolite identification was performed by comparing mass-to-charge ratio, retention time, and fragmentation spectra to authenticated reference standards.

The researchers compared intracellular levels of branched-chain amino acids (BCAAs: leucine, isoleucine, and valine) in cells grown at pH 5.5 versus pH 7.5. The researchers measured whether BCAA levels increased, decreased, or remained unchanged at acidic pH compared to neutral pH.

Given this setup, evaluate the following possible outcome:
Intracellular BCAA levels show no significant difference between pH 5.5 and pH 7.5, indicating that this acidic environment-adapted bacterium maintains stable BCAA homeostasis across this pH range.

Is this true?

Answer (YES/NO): NO